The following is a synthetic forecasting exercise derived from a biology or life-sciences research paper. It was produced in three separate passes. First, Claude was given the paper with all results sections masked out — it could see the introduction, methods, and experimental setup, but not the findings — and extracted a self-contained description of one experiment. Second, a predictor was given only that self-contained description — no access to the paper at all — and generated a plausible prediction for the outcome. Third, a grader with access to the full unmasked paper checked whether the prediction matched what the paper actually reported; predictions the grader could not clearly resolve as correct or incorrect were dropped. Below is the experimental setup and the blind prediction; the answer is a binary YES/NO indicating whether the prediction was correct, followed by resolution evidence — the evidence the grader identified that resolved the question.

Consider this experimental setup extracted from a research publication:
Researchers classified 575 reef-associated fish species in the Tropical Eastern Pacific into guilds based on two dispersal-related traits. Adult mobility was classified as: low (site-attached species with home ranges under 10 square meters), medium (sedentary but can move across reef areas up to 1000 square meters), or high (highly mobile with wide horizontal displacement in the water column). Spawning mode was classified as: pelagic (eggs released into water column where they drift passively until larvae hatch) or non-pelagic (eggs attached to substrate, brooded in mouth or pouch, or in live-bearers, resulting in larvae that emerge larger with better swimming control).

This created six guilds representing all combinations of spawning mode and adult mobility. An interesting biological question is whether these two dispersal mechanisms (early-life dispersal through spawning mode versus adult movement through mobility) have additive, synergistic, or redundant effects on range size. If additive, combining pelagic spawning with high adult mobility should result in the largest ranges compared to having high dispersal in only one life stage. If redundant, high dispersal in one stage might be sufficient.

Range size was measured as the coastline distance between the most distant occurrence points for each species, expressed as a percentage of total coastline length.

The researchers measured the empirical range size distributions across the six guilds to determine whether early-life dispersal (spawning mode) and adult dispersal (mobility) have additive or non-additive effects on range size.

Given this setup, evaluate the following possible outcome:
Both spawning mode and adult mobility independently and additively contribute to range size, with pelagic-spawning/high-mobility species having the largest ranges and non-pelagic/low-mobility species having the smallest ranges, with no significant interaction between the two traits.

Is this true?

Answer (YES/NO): NO